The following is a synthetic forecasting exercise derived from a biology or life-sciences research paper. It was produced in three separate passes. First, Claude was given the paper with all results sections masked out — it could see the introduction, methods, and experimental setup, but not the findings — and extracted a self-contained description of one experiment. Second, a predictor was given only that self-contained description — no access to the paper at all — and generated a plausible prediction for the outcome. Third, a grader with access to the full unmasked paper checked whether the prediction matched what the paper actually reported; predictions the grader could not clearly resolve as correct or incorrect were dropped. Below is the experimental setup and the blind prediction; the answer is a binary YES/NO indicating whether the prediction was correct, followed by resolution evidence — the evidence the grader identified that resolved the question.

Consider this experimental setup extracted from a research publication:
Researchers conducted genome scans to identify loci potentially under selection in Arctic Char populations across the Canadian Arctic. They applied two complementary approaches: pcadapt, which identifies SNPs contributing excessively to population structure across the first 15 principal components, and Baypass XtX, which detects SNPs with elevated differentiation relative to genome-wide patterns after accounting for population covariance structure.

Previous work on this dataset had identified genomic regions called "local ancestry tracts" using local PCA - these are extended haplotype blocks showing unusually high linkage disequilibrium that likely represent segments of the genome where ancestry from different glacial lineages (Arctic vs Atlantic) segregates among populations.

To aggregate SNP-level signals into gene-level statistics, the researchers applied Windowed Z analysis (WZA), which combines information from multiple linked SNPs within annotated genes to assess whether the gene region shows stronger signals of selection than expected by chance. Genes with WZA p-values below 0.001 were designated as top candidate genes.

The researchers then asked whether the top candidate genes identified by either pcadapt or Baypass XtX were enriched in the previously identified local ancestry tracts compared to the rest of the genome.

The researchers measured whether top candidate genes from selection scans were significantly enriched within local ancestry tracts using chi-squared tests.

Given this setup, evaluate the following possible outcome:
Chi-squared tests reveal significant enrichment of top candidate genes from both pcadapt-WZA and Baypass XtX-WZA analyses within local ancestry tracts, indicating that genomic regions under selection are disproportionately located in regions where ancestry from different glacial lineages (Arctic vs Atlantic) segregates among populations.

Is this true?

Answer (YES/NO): YES